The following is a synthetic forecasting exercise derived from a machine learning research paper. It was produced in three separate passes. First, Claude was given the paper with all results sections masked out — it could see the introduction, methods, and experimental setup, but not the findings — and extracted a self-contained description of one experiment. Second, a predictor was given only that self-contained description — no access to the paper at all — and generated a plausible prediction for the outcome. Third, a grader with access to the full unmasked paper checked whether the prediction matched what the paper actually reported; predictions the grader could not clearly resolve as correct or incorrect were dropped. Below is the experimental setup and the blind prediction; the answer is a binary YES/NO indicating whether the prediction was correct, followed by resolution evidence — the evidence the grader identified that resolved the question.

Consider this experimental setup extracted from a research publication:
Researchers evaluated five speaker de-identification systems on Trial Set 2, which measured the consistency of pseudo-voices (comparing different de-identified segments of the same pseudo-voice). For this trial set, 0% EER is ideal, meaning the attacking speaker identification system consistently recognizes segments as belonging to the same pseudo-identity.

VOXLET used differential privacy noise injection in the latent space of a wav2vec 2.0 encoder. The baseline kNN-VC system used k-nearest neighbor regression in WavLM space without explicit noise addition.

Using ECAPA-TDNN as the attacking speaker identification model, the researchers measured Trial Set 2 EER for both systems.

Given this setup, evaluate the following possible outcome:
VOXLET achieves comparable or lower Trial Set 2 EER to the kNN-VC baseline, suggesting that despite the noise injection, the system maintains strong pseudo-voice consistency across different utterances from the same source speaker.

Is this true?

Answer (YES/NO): NO